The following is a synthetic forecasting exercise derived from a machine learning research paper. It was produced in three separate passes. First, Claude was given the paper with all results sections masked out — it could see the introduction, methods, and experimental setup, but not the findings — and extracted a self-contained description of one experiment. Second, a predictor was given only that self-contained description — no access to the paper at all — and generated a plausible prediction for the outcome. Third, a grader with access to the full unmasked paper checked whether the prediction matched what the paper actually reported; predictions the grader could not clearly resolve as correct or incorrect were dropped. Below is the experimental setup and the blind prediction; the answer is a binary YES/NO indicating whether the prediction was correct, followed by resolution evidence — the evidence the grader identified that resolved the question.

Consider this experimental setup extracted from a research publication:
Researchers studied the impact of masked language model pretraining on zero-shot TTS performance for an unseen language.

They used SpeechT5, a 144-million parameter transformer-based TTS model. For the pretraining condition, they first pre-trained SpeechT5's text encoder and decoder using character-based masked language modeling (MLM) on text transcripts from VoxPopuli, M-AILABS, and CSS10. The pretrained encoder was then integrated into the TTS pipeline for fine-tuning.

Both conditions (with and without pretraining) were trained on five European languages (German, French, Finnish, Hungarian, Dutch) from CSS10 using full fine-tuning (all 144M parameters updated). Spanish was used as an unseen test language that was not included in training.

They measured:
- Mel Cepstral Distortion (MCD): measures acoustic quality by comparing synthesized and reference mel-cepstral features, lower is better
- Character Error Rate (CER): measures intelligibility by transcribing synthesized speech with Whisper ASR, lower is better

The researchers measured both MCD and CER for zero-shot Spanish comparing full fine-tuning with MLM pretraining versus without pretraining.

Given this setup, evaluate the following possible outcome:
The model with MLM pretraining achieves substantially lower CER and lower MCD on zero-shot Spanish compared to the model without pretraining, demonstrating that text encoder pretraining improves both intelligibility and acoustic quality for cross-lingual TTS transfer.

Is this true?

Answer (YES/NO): NO